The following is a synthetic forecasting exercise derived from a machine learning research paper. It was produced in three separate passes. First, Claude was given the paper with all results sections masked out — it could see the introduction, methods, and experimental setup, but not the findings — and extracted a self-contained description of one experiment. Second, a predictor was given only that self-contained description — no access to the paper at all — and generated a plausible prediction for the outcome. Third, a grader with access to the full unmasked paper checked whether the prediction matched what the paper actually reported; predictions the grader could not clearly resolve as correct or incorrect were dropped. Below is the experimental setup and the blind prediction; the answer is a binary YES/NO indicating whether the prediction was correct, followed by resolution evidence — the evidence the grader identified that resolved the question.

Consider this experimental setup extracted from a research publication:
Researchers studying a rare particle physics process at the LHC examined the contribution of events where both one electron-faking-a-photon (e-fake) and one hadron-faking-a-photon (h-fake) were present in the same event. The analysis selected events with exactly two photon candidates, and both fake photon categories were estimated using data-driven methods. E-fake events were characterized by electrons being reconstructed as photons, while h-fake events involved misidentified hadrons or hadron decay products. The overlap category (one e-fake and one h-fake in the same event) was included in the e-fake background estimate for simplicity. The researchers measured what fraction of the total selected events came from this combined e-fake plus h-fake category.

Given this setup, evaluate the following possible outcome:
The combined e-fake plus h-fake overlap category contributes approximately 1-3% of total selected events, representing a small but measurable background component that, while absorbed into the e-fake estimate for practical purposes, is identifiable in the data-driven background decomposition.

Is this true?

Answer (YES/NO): YES